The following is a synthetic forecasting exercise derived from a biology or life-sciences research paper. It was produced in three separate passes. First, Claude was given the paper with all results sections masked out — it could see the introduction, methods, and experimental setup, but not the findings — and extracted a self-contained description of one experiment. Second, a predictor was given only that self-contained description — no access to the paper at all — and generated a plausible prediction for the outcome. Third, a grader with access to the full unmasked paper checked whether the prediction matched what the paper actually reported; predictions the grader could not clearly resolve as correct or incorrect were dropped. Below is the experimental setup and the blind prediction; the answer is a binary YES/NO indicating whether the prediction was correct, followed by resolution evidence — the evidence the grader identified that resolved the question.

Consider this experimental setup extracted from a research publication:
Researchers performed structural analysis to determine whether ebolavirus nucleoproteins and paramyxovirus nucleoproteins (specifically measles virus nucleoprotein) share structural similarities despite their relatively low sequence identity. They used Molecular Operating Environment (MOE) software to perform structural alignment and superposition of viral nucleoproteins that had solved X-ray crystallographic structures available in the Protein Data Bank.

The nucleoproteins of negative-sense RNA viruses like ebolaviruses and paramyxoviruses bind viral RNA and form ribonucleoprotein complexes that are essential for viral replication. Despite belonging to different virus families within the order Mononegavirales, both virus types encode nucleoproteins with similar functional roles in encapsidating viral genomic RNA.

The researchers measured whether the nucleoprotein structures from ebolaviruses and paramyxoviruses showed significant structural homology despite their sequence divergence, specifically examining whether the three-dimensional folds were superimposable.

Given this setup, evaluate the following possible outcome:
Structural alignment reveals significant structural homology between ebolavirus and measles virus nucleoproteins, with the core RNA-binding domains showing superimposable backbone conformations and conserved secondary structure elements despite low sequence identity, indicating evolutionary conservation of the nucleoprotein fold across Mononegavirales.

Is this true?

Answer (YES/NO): NO